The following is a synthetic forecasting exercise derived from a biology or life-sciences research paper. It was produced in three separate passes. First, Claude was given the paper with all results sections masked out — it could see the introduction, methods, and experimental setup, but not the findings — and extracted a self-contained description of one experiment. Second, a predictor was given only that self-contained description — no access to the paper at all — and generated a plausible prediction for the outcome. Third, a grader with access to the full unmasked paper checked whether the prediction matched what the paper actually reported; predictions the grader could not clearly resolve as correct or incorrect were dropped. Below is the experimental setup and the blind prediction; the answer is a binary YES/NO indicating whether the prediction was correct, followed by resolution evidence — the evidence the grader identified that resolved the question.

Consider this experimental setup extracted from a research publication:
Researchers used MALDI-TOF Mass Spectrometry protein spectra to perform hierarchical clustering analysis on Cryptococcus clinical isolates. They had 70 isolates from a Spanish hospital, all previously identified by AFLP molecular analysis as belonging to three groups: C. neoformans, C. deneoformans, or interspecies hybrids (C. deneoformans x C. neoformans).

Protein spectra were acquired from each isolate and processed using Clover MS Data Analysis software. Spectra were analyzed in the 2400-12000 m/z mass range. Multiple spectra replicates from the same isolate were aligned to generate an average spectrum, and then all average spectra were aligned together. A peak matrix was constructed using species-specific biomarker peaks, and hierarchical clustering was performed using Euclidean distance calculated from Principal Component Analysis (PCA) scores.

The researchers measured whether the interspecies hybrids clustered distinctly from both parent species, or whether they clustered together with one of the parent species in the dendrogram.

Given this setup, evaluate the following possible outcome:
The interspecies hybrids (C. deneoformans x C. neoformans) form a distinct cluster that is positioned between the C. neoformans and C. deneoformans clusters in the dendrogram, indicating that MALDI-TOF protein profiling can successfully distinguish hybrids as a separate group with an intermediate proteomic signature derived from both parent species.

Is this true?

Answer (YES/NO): NO